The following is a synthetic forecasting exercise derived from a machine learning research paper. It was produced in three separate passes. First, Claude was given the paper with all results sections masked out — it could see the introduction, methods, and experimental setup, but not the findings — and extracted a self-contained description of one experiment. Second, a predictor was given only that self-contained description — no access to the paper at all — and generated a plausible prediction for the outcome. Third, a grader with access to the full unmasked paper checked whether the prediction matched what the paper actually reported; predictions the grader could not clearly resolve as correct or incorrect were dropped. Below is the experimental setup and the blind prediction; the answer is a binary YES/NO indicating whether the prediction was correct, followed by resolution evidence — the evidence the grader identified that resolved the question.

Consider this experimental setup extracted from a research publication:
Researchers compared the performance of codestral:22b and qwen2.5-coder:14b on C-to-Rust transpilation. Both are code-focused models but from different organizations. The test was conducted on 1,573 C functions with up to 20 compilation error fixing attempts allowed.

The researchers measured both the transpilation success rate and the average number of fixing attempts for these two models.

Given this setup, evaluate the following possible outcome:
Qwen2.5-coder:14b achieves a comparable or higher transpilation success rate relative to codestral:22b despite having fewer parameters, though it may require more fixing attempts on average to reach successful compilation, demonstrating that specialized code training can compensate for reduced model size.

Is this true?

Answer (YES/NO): NO